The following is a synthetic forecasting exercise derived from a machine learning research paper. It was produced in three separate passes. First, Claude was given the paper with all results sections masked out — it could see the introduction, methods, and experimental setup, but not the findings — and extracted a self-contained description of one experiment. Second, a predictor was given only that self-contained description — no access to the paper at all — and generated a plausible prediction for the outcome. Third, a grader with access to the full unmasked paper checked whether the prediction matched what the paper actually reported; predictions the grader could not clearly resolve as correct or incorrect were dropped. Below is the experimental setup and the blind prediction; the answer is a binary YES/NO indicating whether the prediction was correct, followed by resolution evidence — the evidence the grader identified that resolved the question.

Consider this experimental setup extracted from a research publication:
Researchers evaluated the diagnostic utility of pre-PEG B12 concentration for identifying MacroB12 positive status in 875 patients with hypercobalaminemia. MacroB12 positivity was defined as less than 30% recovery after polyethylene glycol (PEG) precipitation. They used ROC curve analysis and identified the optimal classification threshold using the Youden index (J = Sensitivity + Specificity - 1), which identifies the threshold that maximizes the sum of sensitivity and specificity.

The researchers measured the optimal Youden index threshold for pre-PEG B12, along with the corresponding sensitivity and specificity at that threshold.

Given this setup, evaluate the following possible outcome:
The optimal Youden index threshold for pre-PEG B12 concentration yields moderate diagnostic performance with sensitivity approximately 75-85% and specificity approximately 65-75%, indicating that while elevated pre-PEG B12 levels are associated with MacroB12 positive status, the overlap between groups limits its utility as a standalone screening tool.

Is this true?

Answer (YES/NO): NO